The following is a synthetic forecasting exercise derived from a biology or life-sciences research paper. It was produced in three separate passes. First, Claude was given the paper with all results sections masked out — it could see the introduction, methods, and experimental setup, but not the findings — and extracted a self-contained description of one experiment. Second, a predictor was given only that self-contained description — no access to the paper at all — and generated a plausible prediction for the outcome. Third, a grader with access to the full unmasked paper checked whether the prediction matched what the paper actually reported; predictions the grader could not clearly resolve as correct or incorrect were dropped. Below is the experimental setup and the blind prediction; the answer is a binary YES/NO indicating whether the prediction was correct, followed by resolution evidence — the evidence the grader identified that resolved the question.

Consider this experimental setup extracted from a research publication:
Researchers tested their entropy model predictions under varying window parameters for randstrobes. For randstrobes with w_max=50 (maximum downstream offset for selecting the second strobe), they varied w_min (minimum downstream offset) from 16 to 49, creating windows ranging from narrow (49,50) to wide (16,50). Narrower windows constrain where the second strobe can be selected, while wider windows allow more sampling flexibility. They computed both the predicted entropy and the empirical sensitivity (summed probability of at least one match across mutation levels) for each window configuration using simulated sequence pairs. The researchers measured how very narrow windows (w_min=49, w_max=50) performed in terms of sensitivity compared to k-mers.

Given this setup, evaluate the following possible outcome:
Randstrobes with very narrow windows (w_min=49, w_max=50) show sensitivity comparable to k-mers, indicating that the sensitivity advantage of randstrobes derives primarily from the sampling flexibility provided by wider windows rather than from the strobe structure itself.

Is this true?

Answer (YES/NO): NO